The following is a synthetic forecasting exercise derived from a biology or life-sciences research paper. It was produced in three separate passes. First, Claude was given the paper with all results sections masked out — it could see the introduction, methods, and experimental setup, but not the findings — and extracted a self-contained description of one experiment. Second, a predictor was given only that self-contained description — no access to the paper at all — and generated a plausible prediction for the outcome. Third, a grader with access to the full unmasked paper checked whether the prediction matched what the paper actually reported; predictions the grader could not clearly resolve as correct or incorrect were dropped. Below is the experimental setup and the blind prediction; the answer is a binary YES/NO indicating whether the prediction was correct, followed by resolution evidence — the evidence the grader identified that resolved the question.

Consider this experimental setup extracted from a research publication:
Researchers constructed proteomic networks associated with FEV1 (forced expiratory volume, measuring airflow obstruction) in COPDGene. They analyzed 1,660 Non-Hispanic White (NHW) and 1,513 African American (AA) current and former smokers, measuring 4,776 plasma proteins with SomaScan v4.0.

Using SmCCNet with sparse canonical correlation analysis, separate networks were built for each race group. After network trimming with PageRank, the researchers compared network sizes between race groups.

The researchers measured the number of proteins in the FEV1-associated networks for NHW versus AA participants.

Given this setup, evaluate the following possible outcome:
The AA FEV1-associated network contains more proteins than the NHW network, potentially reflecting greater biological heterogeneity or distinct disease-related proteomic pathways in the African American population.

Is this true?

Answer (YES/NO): YES